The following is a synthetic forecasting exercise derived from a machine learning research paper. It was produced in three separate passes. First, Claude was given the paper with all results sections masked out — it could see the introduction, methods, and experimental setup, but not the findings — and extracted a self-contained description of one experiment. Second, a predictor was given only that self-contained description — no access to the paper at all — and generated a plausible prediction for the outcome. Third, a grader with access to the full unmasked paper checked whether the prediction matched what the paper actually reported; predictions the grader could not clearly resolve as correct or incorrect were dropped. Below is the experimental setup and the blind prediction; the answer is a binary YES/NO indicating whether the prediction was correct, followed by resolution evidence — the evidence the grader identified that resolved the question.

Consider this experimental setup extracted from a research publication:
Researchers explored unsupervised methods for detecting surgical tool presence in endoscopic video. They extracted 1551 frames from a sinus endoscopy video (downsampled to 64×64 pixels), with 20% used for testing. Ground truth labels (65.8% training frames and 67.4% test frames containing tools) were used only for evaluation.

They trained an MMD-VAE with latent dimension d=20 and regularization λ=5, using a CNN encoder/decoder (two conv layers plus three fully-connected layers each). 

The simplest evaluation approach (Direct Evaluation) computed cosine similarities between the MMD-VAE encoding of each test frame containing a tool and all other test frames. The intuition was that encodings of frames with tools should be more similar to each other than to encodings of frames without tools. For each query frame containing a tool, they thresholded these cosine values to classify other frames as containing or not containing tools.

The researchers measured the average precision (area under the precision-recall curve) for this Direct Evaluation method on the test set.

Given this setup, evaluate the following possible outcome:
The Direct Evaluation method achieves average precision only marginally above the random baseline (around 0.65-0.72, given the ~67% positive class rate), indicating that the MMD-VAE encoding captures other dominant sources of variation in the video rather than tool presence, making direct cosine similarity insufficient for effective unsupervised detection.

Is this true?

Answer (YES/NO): YES